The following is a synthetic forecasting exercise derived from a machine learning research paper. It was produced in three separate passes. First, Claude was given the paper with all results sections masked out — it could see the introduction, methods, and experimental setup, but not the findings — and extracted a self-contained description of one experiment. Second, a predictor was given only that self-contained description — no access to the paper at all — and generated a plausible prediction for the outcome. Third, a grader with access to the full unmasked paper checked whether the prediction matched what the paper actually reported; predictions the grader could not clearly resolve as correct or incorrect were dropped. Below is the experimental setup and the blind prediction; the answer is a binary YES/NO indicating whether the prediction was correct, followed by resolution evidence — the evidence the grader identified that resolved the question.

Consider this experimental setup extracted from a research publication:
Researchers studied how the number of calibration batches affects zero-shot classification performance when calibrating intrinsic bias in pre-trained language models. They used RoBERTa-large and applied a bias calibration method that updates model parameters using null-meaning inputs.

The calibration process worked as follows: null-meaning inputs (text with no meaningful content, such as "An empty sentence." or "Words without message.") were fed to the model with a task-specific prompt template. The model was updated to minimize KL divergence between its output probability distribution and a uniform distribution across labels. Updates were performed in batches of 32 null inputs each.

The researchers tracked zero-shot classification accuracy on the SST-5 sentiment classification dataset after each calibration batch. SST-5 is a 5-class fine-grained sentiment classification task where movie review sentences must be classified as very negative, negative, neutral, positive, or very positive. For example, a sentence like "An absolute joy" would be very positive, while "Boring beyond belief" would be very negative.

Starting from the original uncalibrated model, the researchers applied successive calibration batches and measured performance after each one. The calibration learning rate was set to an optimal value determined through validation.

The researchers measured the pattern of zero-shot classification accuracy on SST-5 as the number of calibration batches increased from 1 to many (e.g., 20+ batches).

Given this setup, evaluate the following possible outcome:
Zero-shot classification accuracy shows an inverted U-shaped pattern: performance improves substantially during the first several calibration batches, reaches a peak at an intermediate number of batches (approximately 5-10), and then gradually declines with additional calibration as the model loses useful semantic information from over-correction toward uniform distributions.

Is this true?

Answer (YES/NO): NO